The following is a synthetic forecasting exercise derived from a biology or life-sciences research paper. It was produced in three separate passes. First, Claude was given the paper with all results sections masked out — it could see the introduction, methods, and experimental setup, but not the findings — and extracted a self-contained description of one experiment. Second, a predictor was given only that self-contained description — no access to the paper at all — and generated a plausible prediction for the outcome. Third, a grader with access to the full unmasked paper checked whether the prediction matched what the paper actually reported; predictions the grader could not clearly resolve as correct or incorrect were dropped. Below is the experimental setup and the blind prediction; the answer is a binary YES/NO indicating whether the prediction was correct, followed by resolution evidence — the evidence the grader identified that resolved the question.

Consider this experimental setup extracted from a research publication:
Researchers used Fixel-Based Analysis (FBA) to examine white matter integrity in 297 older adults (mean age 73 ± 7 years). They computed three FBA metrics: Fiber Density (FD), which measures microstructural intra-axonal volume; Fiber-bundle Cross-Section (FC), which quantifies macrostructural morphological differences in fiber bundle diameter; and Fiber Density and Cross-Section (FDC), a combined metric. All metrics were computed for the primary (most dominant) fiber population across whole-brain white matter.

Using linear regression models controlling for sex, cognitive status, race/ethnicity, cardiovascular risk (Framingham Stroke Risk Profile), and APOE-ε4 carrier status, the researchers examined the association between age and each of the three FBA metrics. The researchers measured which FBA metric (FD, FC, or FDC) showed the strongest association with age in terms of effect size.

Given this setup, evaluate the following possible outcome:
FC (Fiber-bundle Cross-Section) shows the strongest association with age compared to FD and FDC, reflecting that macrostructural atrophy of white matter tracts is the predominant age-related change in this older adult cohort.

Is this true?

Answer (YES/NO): NO